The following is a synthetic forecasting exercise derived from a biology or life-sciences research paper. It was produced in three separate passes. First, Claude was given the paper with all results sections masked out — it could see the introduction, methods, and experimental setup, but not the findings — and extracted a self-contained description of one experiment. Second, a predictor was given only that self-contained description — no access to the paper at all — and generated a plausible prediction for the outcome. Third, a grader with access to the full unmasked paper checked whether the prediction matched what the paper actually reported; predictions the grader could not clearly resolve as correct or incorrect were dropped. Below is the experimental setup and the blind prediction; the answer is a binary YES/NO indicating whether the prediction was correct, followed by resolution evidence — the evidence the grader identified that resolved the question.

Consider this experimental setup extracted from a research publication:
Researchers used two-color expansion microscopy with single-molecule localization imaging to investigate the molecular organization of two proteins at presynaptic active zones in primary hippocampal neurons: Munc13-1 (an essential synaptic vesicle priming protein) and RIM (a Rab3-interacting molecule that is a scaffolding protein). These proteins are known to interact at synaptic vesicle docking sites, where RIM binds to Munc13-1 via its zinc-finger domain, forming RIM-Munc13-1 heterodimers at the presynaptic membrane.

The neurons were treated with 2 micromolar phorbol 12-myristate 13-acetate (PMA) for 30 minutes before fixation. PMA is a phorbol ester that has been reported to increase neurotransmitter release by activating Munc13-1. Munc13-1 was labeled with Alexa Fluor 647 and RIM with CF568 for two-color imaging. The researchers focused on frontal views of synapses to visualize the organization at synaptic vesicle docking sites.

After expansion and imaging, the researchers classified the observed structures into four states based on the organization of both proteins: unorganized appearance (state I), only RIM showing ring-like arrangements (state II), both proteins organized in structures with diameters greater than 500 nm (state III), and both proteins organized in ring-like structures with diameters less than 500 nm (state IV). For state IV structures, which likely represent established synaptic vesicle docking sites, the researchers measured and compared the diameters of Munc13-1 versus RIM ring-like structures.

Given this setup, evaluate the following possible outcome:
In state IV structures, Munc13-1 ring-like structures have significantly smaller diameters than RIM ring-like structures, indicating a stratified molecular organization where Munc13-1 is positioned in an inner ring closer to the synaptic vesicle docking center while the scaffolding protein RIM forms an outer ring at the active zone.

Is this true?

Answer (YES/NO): YES